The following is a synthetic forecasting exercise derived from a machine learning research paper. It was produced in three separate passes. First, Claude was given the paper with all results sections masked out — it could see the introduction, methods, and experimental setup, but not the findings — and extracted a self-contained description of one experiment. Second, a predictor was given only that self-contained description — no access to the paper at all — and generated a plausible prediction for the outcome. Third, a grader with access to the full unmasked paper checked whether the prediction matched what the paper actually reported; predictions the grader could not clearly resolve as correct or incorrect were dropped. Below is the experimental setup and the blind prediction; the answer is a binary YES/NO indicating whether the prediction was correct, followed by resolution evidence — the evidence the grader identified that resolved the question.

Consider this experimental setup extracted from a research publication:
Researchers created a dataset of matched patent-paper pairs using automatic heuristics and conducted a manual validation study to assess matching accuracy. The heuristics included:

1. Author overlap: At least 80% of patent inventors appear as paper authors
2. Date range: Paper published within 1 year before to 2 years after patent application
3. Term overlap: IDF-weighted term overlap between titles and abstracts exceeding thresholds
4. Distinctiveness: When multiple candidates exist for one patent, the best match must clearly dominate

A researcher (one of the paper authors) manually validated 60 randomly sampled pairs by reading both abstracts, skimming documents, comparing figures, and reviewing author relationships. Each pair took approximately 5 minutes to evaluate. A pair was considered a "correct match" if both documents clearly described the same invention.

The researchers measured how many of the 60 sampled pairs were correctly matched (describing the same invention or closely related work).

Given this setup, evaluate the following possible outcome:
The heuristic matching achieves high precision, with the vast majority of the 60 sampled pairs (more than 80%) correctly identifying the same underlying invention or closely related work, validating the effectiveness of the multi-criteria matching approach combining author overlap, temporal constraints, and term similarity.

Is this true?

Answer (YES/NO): YES